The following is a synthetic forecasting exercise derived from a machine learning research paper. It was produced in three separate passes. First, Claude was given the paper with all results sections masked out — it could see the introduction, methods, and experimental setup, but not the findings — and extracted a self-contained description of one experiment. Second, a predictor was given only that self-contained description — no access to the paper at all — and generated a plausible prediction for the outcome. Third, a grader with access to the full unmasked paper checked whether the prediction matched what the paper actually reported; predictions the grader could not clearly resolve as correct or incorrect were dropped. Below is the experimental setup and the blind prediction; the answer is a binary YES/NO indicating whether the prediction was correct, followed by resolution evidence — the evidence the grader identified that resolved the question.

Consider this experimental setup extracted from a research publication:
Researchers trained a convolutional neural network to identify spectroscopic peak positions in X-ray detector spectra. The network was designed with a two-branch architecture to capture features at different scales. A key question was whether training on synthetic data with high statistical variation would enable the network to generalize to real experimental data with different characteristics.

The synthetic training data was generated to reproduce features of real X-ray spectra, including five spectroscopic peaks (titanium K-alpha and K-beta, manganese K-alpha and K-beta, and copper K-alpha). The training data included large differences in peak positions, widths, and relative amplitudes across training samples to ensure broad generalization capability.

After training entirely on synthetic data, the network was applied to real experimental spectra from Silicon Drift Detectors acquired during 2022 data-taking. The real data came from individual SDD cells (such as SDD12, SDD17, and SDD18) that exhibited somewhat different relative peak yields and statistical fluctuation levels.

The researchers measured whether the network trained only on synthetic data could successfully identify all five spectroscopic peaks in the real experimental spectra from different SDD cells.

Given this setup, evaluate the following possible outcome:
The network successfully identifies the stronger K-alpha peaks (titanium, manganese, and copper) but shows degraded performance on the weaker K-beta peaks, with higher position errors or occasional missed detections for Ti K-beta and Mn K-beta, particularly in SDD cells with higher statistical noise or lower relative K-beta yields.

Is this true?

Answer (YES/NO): NO